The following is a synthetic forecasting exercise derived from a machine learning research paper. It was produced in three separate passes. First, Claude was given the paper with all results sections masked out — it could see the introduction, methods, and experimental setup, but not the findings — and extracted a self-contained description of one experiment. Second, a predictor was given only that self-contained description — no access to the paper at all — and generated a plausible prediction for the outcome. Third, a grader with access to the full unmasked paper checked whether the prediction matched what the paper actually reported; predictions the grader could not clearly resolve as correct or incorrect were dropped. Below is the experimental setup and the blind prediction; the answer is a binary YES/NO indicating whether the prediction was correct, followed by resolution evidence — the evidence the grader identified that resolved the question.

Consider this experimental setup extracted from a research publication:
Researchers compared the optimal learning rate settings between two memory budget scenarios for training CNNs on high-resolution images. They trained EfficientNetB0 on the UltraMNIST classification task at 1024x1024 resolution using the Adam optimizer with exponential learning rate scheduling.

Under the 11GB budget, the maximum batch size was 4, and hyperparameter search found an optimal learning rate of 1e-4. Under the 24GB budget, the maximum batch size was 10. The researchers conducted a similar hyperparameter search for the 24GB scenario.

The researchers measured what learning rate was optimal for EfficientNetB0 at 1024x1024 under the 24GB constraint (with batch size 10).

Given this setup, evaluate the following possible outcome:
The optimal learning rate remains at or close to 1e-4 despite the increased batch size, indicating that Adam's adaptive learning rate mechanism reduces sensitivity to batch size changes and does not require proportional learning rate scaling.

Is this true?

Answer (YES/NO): NO